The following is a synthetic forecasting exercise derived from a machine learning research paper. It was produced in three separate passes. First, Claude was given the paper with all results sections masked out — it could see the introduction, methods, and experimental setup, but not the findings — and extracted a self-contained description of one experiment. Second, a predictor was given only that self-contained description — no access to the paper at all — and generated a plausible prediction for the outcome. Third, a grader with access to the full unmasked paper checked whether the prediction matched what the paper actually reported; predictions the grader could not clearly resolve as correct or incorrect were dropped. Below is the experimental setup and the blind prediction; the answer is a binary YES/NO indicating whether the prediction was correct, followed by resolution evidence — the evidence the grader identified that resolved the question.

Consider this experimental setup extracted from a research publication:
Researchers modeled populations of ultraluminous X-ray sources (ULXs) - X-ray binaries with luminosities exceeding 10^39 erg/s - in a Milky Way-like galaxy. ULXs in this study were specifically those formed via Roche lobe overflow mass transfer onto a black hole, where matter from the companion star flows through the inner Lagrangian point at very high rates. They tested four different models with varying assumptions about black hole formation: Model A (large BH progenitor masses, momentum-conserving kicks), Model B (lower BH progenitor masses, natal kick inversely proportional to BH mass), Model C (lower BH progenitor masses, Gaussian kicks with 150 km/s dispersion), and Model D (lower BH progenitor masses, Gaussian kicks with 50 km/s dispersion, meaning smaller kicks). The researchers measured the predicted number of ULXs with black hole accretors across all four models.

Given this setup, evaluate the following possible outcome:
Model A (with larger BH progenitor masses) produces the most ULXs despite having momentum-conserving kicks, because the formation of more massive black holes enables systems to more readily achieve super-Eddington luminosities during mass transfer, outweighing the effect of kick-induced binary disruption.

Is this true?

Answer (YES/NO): NO